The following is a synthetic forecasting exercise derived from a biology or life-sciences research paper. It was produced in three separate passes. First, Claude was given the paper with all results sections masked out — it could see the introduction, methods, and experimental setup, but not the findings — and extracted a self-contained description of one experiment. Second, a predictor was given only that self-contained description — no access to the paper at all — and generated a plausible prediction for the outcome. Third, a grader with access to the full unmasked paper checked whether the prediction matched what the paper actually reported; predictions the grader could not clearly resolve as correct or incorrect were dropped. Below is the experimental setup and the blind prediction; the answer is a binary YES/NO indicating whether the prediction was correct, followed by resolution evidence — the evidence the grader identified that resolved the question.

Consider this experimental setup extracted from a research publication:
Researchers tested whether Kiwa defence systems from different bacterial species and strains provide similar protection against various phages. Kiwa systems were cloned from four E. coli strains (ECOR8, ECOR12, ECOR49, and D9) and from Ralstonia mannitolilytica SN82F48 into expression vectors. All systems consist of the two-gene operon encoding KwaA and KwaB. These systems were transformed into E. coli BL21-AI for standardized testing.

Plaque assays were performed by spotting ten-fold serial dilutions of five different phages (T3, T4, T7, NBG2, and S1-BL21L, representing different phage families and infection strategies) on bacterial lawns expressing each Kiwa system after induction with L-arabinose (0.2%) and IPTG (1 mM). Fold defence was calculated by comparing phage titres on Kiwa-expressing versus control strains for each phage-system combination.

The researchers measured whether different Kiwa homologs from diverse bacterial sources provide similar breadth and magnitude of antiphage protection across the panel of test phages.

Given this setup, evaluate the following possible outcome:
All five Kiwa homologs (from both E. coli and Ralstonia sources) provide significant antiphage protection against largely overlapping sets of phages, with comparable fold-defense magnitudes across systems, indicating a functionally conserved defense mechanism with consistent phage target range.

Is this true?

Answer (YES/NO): NO